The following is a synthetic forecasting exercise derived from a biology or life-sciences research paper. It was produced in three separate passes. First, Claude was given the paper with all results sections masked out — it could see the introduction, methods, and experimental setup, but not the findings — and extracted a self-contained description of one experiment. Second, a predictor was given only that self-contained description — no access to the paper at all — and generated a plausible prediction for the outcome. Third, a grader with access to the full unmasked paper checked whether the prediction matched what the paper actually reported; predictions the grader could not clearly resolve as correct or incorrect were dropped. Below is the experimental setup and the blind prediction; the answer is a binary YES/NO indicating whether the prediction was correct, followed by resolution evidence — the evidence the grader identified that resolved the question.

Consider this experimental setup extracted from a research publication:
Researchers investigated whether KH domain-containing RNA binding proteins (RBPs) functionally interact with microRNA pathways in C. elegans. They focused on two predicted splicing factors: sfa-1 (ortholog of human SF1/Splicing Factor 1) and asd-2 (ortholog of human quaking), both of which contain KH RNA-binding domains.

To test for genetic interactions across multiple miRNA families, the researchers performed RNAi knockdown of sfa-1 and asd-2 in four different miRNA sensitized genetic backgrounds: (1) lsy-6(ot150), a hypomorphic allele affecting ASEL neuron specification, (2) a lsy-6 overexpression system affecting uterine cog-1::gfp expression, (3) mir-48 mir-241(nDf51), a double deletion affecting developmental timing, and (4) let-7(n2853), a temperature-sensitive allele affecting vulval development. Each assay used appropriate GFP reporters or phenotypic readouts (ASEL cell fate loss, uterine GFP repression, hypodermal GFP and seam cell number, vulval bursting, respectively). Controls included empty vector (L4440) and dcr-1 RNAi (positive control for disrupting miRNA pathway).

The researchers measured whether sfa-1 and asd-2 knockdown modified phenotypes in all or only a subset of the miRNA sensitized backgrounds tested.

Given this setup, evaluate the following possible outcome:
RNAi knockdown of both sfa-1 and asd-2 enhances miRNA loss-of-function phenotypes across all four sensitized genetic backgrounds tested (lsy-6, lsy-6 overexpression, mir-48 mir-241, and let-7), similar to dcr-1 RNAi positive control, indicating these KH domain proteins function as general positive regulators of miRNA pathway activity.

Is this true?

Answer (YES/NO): YES